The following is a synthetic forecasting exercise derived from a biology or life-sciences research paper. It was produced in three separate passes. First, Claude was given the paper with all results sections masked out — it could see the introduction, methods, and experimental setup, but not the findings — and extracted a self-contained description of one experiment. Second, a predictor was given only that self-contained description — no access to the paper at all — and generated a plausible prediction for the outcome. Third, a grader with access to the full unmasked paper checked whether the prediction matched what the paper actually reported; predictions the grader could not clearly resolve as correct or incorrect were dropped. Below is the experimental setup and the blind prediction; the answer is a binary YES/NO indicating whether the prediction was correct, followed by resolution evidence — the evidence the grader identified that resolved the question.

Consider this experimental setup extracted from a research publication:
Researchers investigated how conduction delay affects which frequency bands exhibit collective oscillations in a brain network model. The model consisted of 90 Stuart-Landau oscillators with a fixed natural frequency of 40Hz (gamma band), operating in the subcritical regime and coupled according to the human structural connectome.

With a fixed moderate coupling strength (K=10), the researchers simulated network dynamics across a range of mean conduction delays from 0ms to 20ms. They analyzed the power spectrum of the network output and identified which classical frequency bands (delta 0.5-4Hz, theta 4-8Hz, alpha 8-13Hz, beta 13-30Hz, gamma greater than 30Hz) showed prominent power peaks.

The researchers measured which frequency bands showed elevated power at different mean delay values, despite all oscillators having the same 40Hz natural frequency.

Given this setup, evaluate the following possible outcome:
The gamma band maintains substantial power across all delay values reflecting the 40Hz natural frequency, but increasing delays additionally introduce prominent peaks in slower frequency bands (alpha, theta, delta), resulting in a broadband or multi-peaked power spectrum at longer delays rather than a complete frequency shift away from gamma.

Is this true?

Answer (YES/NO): NO